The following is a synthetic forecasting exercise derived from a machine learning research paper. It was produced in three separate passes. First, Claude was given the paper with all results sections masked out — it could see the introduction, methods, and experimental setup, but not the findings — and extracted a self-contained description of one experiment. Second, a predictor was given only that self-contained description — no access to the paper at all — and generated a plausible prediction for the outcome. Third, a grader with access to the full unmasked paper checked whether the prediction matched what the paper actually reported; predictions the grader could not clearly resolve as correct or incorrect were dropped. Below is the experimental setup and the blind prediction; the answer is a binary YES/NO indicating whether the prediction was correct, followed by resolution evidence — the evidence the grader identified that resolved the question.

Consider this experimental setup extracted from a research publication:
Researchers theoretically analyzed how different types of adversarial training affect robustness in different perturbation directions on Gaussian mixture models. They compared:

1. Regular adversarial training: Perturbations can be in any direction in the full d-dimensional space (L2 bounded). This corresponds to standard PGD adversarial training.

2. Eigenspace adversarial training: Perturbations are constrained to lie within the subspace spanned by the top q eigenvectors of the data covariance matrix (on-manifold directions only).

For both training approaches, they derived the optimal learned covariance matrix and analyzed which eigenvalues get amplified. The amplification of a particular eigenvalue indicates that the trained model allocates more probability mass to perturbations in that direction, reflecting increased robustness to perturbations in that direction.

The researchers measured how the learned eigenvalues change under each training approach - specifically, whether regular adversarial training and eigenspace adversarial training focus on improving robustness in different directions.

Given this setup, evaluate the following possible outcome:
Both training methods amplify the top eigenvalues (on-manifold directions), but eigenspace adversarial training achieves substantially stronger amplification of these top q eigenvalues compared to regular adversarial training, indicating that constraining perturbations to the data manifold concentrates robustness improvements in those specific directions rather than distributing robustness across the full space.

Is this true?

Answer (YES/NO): NO